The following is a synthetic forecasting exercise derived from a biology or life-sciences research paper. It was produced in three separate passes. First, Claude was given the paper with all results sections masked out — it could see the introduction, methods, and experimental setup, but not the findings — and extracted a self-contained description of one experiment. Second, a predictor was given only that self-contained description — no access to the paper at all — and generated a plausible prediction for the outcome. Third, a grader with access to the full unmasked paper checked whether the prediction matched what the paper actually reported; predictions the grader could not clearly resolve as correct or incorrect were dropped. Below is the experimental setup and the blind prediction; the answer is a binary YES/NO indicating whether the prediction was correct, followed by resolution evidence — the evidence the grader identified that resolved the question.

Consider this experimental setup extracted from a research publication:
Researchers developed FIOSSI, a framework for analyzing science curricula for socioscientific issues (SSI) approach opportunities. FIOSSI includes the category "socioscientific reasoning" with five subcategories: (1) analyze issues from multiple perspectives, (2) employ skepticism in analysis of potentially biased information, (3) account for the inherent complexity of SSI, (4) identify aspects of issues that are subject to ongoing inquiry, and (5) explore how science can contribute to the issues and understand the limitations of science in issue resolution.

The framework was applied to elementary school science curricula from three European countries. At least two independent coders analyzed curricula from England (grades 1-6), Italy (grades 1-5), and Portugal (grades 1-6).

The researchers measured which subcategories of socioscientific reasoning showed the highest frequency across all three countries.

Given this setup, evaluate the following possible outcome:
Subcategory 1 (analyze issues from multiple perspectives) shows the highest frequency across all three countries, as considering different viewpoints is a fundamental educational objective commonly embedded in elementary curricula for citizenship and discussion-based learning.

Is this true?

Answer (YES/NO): YES